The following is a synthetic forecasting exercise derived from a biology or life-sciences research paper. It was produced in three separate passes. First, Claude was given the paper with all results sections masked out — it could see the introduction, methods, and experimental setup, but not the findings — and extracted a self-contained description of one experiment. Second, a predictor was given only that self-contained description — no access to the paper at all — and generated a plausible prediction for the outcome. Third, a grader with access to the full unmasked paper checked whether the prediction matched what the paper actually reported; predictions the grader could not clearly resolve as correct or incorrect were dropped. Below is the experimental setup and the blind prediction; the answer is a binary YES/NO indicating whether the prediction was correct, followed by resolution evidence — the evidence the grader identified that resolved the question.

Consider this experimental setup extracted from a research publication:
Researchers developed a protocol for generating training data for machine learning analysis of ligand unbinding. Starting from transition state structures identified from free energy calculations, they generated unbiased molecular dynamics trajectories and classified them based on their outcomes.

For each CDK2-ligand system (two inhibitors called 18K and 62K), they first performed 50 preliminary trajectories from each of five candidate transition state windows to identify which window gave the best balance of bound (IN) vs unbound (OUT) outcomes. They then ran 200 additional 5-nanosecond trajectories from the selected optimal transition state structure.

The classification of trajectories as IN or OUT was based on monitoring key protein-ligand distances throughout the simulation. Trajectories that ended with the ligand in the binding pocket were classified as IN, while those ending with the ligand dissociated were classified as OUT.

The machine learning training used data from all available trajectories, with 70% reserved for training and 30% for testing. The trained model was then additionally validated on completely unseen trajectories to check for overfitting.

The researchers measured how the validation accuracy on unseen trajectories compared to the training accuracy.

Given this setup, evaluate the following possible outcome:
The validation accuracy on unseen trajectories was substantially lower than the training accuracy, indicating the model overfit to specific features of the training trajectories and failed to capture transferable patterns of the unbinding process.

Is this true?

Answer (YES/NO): NO